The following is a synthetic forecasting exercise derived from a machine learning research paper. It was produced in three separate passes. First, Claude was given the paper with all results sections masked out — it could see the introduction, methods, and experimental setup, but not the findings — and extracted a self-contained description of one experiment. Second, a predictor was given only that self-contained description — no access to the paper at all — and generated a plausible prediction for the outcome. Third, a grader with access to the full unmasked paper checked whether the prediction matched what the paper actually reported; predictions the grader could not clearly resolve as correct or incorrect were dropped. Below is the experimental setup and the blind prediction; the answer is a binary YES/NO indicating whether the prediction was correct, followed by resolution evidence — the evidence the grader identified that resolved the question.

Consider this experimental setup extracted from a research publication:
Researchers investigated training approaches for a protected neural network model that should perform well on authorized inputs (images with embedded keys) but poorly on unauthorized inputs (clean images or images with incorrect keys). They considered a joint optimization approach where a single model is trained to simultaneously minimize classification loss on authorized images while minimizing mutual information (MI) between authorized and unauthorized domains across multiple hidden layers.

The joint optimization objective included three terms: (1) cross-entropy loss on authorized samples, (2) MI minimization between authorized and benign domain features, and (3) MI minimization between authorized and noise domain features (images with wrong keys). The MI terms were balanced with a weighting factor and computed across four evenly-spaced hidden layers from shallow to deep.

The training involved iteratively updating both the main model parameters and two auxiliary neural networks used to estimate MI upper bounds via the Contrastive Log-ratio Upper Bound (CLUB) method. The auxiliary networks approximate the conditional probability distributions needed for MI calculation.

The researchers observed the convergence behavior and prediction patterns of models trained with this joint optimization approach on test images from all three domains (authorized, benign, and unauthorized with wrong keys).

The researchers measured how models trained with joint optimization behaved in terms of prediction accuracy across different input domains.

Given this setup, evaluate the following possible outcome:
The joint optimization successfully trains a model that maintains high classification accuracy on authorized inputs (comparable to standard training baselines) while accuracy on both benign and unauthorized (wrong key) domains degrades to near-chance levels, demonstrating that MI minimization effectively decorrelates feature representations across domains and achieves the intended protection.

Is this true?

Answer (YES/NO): NO